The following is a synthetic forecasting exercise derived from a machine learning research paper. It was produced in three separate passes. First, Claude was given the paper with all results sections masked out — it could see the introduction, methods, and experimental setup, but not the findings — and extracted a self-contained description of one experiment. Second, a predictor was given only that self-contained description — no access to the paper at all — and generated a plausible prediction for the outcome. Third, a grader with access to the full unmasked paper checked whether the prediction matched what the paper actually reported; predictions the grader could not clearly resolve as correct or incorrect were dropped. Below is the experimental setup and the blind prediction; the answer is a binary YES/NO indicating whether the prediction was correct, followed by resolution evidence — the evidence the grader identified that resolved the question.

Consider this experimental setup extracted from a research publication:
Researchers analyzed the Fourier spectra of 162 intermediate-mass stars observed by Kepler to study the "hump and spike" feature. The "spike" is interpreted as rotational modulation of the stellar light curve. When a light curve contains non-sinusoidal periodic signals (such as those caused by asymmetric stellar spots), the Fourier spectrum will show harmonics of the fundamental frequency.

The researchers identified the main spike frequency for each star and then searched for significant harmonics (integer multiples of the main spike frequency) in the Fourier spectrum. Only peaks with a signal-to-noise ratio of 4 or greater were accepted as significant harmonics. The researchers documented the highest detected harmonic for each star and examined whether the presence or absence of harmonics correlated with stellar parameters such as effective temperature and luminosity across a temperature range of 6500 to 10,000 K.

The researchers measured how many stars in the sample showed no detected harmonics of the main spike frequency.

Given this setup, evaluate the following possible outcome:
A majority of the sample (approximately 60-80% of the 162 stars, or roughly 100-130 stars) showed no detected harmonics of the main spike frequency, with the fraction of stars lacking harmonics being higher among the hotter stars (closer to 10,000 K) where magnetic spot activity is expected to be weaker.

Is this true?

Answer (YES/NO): NO